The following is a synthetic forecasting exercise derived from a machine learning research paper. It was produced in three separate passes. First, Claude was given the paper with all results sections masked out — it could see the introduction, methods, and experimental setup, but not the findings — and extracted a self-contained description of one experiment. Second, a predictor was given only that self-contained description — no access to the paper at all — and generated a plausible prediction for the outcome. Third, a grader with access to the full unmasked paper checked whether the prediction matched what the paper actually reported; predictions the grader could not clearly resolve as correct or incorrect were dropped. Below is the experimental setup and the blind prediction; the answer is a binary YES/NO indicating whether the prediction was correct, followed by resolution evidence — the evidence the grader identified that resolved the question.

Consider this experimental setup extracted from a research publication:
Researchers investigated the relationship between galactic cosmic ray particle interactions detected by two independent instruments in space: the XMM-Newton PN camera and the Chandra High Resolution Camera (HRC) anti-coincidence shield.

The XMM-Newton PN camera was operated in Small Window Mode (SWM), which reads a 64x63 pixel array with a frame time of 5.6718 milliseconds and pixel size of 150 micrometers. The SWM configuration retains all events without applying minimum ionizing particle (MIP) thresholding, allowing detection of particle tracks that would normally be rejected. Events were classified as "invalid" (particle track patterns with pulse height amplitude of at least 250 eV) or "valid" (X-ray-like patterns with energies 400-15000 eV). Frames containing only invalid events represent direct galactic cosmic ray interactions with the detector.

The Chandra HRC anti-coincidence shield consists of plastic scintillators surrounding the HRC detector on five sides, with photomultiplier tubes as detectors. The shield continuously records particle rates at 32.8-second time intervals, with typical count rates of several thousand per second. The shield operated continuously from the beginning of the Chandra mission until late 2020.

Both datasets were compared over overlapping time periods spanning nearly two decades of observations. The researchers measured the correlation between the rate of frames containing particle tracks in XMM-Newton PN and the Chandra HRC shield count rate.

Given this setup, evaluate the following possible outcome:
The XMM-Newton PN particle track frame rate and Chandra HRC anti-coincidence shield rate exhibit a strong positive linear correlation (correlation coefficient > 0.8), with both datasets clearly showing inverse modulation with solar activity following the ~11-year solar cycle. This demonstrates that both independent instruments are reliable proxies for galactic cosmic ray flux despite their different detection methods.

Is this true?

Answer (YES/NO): YES